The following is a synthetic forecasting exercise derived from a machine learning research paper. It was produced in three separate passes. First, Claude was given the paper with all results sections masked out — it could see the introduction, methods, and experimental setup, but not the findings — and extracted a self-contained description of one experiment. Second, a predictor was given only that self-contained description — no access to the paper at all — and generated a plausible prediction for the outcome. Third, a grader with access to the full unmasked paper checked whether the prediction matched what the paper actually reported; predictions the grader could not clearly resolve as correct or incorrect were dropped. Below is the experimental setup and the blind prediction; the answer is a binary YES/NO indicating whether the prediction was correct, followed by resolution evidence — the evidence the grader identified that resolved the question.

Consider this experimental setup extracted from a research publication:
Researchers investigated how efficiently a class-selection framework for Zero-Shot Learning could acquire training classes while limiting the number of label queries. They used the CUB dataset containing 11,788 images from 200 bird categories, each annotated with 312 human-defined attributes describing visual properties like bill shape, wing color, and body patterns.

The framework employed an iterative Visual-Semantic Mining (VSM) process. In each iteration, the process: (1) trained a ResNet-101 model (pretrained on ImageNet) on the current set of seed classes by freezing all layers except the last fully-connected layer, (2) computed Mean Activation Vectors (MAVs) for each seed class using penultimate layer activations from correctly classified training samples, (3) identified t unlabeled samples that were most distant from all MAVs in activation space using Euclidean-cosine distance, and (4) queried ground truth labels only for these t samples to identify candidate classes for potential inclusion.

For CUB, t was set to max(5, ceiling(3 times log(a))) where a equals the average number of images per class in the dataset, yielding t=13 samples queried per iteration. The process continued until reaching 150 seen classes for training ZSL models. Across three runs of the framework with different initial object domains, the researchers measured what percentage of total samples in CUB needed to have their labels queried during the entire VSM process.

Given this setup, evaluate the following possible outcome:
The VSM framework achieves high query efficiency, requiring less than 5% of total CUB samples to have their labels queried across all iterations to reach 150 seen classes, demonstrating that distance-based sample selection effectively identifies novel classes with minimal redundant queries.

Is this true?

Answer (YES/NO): NO